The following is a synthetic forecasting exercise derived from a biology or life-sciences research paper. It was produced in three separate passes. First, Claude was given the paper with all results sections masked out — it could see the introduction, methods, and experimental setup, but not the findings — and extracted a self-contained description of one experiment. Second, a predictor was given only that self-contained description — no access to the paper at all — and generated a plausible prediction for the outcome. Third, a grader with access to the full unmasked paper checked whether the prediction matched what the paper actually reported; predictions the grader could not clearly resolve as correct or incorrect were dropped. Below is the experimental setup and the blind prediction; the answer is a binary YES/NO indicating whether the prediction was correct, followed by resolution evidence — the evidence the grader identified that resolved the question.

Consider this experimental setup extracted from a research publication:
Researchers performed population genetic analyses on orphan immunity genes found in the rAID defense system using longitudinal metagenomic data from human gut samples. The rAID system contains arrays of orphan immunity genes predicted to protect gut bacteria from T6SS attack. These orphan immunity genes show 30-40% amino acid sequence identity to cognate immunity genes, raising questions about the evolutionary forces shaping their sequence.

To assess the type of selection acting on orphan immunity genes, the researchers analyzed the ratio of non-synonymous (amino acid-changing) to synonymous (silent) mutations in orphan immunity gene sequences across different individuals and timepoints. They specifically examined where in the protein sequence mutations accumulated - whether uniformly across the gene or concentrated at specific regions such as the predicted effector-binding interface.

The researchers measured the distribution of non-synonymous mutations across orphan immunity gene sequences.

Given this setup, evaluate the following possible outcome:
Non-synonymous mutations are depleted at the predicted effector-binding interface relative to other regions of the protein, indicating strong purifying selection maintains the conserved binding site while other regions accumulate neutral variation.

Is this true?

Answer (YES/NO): NO